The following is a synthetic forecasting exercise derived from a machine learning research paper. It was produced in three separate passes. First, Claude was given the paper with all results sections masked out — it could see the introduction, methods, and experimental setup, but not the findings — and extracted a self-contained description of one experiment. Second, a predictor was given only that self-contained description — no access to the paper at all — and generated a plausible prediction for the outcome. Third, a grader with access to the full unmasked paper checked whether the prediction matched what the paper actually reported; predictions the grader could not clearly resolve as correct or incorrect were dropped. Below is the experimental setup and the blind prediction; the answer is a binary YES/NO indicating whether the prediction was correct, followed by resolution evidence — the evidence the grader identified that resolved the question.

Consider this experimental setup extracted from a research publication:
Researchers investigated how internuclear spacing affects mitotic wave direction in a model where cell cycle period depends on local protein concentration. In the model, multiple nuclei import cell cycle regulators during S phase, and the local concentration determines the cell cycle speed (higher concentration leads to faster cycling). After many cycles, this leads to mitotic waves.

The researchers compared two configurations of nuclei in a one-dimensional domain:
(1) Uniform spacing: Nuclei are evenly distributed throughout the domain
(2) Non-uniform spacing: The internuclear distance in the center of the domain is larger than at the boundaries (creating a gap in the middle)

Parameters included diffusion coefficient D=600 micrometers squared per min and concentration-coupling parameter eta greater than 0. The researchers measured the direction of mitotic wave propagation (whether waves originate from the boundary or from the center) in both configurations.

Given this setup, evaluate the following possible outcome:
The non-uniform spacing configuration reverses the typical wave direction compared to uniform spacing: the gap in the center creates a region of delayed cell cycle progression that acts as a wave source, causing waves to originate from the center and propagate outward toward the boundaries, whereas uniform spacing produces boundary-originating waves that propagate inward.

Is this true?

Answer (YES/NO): NO